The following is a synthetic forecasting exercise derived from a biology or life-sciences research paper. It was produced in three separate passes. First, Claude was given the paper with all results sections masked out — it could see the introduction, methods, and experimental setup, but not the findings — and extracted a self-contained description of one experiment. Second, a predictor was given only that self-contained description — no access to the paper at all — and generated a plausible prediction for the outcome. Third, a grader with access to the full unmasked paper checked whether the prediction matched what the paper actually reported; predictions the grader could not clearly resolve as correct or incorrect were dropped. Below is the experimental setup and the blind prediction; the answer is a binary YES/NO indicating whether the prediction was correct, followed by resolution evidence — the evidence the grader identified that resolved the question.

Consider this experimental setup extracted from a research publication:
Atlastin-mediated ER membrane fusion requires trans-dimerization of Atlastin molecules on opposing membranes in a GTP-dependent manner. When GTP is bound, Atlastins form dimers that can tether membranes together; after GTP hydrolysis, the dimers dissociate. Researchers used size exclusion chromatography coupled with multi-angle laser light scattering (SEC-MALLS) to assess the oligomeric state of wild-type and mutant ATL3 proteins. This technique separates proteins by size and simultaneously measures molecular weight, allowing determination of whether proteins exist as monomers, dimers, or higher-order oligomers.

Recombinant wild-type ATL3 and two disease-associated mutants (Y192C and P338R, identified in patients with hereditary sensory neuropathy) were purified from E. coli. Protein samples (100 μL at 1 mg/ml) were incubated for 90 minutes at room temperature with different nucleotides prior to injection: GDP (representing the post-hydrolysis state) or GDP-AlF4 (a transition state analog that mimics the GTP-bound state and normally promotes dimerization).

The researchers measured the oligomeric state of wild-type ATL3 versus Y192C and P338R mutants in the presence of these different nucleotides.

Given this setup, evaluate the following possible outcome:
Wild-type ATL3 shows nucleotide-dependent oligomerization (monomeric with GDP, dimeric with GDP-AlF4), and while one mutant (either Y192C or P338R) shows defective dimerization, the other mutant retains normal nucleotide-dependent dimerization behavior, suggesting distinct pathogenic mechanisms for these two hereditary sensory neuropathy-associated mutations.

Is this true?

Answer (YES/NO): NO